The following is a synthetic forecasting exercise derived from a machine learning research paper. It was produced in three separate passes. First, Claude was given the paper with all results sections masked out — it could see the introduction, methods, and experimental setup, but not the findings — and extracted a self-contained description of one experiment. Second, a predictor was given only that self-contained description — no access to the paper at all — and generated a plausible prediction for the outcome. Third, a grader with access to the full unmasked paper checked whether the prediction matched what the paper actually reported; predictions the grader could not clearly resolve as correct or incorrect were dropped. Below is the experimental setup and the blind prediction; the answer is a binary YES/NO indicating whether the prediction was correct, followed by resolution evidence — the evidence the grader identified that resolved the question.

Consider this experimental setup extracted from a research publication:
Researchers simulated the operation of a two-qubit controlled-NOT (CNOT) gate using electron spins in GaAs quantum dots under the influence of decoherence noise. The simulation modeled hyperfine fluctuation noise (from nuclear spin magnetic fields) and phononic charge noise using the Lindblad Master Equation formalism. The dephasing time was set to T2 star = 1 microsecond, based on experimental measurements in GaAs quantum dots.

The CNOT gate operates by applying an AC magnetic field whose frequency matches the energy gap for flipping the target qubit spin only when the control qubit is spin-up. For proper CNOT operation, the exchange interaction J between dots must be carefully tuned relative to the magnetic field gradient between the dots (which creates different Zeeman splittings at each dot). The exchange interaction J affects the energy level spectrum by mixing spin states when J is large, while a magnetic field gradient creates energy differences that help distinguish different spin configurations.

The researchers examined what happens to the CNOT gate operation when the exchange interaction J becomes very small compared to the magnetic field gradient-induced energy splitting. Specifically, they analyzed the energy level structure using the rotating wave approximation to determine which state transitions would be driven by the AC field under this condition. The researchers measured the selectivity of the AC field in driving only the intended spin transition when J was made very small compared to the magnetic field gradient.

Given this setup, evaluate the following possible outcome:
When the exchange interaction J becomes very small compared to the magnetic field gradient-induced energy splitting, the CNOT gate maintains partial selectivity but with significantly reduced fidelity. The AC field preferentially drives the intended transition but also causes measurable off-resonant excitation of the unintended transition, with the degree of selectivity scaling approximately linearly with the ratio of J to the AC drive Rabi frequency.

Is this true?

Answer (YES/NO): NO